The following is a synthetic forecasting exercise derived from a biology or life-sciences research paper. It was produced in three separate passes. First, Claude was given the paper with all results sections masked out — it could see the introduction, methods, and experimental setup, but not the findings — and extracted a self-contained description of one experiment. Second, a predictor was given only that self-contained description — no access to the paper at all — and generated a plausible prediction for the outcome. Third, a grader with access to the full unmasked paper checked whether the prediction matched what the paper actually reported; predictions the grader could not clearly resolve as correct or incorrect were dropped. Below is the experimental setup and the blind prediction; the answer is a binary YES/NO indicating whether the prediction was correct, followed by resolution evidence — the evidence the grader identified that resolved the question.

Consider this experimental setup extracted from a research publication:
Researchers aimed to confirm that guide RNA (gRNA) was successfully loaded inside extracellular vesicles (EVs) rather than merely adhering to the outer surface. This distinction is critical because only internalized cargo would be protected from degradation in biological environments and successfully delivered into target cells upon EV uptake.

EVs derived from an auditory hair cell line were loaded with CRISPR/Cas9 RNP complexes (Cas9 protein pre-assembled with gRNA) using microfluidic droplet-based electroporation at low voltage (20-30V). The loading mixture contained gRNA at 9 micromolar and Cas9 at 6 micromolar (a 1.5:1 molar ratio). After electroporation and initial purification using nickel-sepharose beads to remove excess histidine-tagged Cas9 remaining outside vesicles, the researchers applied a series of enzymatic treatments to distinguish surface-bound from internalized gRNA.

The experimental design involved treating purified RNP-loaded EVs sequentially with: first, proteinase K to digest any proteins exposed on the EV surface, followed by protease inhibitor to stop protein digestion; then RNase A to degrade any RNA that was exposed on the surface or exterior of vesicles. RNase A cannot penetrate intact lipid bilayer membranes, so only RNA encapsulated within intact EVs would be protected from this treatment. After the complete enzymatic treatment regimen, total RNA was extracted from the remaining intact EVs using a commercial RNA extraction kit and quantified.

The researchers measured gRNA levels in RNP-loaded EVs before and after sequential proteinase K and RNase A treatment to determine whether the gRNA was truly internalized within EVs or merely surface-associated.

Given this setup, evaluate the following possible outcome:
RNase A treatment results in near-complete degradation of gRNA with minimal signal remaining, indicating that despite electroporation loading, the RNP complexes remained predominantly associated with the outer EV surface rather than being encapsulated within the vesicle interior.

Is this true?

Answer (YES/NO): NO